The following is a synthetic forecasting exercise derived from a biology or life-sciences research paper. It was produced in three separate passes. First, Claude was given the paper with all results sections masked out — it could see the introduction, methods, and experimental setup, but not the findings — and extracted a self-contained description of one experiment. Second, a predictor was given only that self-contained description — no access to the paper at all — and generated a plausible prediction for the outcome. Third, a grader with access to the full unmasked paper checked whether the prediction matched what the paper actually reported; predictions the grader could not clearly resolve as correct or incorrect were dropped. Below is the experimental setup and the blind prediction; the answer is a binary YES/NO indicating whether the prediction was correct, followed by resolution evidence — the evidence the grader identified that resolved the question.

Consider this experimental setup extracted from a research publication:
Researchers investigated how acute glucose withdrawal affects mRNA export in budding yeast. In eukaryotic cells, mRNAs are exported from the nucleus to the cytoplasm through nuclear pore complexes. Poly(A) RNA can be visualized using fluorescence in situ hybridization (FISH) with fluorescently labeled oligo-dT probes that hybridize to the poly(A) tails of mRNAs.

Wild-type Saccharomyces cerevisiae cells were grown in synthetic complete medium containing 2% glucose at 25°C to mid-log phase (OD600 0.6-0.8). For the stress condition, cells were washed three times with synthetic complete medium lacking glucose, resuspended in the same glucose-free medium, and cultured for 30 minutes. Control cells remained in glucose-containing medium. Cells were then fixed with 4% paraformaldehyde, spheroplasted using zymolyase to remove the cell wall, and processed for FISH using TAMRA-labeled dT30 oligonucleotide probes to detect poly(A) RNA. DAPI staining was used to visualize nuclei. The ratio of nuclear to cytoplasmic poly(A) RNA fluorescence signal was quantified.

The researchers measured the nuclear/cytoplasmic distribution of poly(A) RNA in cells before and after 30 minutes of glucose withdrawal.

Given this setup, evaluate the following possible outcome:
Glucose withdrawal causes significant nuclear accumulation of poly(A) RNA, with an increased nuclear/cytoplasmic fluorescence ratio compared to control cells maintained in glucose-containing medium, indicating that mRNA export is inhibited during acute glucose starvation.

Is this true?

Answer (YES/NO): YES